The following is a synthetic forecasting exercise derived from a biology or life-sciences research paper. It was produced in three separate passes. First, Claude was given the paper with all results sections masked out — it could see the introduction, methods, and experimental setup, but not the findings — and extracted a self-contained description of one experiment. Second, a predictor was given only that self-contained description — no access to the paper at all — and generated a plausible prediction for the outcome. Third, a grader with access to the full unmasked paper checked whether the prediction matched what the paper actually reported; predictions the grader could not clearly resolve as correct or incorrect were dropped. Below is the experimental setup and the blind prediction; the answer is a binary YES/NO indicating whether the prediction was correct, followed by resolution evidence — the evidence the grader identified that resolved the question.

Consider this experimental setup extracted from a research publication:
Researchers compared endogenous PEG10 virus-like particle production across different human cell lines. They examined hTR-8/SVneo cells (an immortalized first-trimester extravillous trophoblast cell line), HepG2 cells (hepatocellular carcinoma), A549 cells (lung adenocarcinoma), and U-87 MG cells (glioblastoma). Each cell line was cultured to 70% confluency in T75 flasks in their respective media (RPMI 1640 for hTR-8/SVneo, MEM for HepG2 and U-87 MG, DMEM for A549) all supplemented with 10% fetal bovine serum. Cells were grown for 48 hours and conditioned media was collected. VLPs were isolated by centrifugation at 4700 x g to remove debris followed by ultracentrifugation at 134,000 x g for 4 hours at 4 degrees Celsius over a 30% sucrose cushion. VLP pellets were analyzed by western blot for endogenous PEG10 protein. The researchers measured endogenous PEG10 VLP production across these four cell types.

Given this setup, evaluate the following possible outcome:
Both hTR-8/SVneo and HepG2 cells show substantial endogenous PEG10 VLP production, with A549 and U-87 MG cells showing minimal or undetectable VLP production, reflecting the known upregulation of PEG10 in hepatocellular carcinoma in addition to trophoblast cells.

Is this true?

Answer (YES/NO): YES